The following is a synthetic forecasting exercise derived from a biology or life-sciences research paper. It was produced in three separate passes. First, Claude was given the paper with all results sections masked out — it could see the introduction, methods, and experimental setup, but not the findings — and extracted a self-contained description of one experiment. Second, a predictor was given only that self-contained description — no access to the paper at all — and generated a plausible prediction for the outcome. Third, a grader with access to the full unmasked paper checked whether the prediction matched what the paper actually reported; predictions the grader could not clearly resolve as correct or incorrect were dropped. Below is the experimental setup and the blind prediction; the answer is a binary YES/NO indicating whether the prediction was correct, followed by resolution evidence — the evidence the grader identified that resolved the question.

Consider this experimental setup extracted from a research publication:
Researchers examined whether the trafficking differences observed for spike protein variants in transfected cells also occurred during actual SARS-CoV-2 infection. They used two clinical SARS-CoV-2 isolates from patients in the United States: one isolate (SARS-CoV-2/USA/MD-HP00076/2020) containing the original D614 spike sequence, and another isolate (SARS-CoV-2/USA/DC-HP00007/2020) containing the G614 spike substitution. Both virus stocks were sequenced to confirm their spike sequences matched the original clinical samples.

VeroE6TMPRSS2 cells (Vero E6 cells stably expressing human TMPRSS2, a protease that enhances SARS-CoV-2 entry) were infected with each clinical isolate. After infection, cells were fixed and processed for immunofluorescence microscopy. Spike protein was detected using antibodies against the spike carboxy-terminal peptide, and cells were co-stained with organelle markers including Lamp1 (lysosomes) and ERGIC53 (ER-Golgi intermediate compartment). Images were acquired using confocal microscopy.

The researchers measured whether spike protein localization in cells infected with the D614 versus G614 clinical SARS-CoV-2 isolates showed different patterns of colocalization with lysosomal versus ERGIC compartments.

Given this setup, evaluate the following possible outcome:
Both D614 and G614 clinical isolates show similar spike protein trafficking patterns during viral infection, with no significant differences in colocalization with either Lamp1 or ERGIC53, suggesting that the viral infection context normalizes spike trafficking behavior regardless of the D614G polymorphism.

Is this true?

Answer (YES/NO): NO